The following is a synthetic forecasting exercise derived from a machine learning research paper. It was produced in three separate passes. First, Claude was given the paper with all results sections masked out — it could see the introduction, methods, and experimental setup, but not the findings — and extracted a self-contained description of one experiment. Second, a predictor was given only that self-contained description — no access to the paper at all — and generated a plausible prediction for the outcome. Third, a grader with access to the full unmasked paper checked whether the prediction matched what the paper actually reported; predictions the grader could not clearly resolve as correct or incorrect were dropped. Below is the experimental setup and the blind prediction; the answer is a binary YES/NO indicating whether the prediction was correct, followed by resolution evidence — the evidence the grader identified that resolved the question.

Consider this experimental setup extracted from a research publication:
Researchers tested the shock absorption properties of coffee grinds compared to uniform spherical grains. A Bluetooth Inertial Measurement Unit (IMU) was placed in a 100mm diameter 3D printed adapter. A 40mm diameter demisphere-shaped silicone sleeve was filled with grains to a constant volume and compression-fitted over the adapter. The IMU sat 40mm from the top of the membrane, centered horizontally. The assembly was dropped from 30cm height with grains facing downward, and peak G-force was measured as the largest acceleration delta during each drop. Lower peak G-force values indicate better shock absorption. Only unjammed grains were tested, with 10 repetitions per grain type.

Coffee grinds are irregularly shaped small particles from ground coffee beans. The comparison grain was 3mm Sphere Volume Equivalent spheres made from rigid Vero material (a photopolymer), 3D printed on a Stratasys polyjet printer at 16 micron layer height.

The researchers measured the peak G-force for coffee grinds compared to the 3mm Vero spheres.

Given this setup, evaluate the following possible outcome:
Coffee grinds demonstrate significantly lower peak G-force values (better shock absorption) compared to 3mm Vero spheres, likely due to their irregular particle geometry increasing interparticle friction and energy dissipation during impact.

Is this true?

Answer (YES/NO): YES